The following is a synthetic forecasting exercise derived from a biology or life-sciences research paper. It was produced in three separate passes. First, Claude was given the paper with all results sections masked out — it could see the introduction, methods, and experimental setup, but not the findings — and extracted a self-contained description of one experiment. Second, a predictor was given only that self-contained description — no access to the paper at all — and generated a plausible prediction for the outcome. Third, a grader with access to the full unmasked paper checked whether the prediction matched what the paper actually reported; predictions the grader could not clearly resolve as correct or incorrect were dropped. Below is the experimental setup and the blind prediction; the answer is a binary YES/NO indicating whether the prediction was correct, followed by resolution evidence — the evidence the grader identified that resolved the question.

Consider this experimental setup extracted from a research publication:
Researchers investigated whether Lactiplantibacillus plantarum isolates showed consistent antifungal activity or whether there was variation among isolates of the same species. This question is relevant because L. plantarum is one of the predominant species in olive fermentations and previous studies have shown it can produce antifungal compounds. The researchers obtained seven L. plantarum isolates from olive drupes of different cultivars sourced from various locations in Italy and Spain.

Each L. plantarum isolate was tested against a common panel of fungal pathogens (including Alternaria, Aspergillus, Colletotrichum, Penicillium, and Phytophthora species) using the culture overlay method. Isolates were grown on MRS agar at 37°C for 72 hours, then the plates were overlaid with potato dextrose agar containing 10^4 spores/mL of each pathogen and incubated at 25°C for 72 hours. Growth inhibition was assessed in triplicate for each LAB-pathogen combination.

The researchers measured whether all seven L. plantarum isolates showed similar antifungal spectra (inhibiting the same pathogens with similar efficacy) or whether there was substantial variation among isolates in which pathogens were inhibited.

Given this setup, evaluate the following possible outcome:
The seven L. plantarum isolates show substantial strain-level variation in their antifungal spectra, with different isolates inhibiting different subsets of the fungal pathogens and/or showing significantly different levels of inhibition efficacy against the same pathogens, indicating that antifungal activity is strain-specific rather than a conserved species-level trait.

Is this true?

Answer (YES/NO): YES